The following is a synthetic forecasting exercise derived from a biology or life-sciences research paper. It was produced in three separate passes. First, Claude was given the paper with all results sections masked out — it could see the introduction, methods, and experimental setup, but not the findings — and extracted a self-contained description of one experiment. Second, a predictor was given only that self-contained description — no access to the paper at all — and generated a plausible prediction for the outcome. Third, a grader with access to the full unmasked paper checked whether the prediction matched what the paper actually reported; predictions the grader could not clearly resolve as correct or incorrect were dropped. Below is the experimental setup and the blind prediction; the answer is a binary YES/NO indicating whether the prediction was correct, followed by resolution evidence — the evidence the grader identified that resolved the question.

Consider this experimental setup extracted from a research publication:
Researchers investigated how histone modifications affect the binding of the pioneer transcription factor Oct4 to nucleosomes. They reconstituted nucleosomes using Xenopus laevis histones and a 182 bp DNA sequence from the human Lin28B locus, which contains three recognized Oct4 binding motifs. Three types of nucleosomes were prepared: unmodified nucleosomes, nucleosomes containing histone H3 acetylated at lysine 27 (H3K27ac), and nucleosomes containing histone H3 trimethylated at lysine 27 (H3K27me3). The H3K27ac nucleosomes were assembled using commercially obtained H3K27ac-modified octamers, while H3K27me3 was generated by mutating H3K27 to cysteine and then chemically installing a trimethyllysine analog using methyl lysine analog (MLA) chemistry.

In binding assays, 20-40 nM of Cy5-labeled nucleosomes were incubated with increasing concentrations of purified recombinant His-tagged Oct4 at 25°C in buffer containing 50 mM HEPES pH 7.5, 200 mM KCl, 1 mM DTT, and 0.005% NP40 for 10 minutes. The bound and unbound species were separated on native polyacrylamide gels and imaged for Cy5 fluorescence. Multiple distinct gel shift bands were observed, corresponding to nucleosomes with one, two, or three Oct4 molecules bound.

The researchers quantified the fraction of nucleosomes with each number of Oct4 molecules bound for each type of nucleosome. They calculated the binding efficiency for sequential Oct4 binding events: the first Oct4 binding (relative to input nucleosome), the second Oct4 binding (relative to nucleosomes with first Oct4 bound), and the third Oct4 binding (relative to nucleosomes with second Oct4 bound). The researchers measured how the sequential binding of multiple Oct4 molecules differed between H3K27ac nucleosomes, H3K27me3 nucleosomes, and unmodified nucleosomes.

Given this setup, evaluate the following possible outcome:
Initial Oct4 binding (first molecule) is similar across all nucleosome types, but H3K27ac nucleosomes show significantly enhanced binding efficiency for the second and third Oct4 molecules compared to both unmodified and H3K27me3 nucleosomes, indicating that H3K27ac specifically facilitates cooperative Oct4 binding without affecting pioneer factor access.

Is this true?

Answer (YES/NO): YES